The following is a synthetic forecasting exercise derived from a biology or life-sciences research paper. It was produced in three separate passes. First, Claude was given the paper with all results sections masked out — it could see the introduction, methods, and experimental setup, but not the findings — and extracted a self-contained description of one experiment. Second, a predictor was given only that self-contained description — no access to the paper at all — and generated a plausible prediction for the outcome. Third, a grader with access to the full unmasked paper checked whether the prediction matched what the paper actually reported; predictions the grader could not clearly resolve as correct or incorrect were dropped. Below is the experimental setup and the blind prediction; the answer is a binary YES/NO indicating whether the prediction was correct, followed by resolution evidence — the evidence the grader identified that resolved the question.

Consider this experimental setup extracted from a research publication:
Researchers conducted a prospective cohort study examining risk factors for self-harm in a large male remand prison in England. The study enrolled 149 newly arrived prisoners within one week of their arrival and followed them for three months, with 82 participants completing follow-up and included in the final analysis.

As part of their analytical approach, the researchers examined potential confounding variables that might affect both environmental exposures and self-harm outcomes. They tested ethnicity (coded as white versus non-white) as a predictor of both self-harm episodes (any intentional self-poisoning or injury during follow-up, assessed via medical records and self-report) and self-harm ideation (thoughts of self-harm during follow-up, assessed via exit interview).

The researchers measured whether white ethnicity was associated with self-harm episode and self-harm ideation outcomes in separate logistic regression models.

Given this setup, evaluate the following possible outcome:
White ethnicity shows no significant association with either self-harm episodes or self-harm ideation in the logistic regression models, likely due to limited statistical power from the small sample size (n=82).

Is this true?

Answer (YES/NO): NO